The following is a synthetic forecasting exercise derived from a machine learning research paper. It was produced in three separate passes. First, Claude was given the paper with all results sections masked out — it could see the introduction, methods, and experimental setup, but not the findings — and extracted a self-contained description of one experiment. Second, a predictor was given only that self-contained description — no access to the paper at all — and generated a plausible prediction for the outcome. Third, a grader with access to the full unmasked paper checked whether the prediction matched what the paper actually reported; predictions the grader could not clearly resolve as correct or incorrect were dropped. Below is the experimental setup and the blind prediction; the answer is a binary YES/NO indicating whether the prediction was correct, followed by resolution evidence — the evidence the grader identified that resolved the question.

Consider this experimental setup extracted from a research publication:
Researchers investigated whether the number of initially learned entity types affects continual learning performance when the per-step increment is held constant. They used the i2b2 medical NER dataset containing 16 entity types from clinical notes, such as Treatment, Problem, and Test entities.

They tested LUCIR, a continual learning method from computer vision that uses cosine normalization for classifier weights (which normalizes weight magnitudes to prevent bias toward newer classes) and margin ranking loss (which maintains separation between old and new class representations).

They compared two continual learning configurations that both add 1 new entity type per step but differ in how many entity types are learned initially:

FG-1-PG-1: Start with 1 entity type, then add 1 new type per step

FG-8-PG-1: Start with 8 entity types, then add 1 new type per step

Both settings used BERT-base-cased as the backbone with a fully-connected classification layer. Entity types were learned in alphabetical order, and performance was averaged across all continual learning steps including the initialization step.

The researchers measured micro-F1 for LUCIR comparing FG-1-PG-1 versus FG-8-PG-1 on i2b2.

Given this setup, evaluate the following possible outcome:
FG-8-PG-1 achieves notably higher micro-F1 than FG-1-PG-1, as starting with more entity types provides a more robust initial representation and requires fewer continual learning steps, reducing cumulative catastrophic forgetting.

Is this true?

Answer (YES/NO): YES